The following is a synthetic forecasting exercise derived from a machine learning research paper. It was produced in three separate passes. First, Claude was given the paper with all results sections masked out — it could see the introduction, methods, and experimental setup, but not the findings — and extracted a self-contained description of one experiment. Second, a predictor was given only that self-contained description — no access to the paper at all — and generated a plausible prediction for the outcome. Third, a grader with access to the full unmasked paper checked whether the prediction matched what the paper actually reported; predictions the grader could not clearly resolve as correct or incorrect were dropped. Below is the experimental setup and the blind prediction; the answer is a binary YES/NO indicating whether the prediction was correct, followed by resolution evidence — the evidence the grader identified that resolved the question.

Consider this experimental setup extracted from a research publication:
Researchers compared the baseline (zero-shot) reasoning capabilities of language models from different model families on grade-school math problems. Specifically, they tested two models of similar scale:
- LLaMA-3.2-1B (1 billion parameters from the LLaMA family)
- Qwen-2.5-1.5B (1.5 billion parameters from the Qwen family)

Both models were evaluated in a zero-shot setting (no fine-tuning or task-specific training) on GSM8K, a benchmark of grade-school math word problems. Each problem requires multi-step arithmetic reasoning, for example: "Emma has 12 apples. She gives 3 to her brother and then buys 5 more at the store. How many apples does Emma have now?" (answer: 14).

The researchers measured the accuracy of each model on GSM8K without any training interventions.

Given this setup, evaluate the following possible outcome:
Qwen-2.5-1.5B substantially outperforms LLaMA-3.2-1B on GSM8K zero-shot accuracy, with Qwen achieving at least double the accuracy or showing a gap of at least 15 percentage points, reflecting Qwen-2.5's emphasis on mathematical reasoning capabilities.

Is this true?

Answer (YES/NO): NO